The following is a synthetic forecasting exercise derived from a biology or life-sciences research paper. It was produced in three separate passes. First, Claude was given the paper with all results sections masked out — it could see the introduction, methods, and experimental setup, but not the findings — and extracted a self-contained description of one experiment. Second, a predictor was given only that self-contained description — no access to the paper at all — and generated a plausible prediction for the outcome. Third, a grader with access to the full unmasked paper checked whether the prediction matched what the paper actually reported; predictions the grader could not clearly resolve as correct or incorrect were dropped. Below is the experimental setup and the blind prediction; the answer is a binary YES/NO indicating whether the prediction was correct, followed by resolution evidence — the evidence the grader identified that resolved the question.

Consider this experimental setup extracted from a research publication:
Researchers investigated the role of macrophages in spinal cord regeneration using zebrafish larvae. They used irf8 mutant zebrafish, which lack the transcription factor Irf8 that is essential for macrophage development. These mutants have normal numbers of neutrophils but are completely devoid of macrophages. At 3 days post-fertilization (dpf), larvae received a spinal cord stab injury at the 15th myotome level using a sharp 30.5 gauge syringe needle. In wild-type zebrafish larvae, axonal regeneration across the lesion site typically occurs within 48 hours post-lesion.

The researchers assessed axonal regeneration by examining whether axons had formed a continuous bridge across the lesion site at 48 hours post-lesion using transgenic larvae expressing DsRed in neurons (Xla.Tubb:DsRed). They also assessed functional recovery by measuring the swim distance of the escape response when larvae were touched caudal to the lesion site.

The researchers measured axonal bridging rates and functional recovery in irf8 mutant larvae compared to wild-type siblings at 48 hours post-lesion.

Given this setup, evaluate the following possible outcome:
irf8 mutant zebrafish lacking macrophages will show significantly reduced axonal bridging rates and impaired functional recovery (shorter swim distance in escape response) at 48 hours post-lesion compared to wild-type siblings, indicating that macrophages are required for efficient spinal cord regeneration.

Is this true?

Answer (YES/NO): YES